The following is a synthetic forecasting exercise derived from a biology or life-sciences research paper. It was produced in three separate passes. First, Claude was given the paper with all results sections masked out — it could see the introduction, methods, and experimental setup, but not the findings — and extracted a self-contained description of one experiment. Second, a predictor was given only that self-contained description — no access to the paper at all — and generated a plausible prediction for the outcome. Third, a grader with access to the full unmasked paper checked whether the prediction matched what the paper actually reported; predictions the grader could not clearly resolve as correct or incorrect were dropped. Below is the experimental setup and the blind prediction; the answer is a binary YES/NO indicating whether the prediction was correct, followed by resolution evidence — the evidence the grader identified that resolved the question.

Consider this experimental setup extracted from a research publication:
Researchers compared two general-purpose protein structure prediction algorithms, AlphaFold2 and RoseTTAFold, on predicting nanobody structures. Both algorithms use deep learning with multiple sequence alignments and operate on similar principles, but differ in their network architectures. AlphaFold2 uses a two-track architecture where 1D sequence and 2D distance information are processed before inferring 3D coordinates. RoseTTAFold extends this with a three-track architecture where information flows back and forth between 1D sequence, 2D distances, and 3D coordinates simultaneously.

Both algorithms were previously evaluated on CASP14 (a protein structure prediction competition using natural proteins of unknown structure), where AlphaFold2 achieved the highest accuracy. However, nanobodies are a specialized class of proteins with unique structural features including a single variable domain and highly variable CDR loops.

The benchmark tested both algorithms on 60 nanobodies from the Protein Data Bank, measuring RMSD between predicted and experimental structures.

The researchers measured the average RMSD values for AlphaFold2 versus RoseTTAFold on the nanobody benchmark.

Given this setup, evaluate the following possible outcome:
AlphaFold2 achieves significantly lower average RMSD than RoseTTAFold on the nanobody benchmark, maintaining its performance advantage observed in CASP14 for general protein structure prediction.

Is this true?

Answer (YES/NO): NO